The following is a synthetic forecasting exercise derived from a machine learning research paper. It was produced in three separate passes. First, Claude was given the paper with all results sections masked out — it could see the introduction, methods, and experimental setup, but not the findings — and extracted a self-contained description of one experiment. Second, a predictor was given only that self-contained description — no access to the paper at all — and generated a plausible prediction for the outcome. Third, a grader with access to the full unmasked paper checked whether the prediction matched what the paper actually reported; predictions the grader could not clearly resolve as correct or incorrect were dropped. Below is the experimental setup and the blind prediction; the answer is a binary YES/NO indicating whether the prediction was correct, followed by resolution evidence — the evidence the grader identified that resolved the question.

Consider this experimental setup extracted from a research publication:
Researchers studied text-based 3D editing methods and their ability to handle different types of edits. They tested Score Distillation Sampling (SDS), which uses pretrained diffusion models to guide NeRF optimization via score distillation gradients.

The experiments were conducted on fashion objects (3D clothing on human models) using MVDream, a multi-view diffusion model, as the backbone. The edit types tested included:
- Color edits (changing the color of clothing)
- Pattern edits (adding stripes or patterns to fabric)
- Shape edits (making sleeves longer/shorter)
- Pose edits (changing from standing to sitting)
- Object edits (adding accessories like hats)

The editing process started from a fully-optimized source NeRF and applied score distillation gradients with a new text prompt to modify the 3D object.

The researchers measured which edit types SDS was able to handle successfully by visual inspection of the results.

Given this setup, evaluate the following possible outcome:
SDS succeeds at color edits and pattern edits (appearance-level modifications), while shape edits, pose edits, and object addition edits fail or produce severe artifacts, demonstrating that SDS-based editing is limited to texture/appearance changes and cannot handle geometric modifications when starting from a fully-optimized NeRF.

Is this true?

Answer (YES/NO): NO